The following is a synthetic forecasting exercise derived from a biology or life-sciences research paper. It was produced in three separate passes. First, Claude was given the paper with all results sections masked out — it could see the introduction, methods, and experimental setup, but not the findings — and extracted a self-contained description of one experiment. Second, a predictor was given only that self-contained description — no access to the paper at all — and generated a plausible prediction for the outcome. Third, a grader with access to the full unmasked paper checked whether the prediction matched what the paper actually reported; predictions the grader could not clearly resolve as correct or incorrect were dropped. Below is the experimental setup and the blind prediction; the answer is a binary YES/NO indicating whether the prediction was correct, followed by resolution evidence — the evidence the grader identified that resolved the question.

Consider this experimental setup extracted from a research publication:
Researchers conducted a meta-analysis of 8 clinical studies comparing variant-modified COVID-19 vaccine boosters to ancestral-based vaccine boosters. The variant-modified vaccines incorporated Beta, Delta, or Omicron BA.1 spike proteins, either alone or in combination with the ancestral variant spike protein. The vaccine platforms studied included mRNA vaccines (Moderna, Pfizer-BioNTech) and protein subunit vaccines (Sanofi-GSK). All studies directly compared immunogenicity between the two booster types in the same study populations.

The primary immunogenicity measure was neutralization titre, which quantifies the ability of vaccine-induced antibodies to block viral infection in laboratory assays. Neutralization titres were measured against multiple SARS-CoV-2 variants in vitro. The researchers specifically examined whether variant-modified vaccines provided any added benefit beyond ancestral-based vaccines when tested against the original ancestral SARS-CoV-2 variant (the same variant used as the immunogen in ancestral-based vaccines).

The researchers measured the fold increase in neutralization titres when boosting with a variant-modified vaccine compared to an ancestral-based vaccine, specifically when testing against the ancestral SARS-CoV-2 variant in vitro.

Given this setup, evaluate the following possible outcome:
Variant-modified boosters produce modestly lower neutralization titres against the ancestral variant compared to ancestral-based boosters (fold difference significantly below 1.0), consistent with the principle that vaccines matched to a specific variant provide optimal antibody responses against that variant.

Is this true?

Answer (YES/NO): NO